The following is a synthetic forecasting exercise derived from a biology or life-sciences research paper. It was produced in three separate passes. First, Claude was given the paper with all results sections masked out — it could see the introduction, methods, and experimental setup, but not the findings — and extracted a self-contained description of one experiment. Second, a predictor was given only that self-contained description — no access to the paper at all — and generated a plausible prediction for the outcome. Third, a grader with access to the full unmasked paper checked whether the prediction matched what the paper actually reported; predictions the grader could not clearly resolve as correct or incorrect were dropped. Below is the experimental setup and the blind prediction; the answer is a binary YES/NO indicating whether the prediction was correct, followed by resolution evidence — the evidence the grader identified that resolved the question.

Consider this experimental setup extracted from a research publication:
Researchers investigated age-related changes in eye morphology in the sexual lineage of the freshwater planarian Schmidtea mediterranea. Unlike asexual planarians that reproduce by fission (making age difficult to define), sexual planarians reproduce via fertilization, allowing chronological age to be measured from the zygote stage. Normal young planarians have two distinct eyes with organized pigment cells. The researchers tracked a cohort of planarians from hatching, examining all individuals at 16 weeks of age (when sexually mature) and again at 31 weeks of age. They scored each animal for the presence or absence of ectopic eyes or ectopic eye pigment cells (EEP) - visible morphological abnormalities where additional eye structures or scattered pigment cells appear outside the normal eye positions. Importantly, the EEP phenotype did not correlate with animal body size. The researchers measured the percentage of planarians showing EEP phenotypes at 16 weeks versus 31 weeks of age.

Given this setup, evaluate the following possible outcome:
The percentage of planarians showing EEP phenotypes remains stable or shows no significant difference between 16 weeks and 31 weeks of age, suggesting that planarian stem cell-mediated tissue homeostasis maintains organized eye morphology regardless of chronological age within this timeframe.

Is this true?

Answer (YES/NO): NO